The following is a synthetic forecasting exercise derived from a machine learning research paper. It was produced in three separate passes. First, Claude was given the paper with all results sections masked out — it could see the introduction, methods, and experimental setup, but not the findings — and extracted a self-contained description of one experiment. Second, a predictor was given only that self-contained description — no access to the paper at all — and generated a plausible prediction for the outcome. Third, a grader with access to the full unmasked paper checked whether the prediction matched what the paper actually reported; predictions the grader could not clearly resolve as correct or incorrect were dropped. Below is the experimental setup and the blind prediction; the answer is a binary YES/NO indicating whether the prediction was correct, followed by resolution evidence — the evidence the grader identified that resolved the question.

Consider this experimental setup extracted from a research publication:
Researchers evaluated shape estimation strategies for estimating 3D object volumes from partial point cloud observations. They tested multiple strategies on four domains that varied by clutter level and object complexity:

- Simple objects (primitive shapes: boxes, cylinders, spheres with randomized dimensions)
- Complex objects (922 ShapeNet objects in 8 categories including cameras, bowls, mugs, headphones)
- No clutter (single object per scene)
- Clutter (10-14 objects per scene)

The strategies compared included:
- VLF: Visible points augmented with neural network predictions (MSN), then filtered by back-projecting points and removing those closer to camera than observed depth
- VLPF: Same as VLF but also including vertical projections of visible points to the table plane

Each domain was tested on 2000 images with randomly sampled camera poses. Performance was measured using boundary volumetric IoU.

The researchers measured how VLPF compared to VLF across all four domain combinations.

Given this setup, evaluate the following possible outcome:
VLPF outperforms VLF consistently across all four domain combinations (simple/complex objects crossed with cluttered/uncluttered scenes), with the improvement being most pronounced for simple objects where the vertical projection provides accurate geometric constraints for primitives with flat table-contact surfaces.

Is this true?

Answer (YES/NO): NO